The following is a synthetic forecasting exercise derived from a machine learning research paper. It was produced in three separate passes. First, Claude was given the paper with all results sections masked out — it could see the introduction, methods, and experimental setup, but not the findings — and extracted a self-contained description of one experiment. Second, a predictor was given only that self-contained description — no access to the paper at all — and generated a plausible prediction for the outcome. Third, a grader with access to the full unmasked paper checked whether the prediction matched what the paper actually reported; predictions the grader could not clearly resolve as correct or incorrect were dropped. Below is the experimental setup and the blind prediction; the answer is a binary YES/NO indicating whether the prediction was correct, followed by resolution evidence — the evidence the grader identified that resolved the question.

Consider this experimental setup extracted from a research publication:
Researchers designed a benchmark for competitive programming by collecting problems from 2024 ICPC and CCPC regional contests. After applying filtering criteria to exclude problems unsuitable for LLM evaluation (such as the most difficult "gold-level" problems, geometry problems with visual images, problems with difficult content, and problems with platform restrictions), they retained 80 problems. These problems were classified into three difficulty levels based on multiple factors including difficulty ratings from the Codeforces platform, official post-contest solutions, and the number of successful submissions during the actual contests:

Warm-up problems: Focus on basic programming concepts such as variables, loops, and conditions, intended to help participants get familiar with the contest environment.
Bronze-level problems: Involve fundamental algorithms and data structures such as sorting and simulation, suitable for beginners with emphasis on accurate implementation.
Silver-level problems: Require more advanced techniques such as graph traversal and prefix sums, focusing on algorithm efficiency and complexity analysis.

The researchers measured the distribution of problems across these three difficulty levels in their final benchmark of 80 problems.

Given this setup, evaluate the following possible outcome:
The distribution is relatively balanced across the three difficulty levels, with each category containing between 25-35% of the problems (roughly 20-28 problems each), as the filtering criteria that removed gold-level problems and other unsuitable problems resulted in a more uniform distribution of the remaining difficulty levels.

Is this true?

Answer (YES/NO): NO